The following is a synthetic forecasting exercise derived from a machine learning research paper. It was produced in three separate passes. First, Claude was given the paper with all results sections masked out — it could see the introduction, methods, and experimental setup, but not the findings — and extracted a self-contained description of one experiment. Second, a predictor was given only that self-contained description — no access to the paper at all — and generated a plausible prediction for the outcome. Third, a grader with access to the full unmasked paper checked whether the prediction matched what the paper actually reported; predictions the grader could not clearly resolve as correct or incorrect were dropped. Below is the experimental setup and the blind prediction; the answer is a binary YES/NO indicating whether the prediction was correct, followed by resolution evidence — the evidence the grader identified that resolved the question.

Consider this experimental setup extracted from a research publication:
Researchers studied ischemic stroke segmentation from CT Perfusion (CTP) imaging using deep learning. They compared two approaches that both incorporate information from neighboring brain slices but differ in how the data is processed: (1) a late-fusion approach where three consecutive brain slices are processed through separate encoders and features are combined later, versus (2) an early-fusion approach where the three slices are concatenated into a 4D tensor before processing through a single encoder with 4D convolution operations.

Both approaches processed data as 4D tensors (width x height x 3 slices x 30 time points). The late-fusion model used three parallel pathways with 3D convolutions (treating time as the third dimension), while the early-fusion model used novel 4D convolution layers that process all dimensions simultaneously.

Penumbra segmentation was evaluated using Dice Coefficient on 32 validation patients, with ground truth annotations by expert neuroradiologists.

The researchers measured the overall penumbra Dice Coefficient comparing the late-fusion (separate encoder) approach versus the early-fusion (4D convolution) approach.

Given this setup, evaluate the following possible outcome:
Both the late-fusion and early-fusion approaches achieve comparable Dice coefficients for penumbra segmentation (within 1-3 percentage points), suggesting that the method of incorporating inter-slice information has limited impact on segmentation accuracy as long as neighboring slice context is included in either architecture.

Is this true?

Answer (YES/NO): YES